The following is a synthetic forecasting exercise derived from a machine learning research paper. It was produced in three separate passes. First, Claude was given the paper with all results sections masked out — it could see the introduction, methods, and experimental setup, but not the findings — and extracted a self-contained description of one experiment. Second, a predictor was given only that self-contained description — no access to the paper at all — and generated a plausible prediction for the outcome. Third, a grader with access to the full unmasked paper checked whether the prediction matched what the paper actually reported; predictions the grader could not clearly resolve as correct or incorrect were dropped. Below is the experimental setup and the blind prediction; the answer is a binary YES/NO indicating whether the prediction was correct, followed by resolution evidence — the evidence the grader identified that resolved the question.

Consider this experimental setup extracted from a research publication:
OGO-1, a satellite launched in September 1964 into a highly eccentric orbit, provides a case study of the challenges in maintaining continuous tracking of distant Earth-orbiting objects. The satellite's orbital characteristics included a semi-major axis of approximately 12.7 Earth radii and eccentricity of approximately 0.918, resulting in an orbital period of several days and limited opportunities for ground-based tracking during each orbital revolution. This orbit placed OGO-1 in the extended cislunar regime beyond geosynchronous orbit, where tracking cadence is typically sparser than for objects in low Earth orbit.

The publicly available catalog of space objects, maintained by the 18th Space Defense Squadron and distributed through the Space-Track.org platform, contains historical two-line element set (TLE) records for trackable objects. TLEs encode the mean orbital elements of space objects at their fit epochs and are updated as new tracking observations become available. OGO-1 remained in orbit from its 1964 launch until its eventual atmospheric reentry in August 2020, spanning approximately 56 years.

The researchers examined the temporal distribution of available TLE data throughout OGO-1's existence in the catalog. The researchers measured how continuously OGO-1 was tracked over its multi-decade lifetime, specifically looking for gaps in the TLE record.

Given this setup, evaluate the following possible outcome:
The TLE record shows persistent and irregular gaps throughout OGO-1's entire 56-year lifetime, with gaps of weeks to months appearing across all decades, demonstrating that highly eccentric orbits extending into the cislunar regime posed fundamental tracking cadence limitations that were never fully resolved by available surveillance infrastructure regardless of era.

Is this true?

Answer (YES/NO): NO